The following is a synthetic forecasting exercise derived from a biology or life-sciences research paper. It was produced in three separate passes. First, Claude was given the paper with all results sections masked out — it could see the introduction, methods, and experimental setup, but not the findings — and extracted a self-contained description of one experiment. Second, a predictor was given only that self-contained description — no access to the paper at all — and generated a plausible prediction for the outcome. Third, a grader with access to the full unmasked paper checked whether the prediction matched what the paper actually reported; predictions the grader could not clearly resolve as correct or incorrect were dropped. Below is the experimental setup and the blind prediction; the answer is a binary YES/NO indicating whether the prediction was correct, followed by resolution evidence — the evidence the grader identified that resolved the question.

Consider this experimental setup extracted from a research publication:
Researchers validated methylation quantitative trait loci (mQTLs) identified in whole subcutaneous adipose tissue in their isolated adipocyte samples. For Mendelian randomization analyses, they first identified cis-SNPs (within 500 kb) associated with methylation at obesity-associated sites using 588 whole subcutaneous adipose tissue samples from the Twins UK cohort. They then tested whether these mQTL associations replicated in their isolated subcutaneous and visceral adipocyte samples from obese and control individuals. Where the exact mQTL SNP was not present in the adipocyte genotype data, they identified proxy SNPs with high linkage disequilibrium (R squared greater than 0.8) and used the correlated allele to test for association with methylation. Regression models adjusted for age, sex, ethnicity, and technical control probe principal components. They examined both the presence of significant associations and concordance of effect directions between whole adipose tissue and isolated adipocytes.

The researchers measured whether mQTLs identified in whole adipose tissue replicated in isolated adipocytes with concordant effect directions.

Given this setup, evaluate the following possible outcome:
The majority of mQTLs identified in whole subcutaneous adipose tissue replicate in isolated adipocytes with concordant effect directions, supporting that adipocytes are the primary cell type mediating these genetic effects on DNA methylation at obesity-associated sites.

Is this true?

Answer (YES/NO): NO